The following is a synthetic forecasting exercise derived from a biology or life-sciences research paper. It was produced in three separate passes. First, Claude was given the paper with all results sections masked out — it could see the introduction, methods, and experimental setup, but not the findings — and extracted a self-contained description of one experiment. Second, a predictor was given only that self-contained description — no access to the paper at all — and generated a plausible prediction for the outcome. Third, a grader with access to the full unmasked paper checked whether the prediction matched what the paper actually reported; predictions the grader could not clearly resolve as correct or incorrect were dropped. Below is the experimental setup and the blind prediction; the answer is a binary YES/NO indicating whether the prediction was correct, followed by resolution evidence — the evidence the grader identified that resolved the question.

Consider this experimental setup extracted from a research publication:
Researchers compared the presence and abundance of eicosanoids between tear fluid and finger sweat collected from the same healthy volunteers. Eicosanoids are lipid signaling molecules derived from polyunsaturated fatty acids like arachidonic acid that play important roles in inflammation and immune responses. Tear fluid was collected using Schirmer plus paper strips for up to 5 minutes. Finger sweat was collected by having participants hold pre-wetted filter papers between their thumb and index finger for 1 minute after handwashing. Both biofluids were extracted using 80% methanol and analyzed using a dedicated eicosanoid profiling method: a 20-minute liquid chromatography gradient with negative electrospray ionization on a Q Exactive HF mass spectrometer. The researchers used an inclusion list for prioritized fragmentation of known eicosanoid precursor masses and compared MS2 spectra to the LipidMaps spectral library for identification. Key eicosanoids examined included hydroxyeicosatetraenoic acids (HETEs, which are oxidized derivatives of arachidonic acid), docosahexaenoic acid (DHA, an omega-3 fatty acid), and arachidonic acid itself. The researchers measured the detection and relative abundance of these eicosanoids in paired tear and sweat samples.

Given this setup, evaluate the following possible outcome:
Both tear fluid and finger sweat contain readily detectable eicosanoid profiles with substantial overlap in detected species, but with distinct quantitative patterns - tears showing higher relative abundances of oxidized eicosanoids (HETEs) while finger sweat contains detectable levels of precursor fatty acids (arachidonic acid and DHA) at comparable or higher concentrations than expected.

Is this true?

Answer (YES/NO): NO